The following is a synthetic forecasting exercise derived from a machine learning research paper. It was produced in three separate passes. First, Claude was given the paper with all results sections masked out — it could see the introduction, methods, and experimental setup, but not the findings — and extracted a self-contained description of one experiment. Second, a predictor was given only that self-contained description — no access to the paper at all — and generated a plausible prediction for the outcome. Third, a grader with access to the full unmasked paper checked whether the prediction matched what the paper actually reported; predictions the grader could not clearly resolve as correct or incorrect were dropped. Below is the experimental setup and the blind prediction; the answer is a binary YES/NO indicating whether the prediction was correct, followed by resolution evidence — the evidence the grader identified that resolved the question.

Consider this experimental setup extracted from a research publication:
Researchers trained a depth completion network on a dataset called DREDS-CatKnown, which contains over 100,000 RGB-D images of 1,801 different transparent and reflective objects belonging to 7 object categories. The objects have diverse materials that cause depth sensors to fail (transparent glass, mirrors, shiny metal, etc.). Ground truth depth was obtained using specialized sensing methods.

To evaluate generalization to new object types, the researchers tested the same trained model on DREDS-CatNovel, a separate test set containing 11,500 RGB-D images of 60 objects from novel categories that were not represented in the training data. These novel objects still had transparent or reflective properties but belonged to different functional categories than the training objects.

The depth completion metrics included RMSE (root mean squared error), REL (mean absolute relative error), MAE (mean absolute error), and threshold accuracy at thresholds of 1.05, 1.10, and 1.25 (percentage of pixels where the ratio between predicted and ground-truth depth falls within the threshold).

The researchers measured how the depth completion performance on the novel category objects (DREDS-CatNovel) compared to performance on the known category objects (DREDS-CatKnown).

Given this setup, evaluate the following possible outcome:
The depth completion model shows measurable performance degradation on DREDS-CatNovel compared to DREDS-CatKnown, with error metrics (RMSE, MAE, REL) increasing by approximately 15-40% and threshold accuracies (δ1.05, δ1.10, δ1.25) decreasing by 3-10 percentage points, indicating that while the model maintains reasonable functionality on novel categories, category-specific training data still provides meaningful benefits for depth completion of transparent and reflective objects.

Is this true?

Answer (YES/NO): NO